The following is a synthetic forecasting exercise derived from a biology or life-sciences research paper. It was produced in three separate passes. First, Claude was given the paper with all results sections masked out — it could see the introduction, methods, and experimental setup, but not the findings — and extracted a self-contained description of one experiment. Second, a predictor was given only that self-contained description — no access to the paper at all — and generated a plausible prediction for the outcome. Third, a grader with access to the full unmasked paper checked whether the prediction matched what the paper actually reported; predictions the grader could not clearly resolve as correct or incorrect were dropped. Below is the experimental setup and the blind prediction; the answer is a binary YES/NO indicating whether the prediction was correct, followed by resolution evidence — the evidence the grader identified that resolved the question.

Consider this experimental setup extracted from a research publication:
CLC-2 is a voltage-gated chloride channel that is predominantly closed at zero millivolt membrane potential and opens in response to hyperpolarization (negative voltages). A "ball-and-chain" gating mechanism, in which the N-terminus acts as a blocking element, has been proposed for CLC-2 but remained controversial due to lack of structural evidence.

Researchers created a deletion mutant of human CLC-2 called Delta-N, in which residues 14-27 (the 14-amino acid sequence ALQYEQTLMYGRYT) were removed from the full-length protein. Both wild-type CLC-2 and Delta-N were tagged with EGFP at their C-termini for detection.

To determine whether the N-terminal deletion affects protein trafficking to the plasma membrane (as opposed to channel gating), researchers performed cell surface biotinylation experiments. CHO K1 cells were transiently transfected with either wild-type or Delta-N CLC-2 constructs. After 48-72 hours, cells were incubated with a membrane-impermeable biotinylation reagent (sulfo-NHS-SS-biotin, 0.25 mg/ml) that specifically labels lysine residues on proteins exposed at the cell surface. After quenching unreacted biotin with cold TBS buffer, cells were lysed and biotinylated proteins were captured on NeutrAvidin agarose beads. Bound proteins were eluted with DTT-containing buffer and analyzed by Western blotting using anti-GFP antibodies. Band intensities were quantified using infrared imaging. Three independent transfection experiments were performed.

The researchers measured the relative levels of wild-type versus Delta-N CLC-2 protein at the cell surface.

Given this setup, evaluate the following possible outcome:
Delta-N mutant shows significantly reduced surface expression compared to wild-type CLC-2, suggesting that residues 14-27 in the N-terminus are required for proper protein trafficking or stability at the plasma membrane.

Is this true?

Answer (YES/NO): NO